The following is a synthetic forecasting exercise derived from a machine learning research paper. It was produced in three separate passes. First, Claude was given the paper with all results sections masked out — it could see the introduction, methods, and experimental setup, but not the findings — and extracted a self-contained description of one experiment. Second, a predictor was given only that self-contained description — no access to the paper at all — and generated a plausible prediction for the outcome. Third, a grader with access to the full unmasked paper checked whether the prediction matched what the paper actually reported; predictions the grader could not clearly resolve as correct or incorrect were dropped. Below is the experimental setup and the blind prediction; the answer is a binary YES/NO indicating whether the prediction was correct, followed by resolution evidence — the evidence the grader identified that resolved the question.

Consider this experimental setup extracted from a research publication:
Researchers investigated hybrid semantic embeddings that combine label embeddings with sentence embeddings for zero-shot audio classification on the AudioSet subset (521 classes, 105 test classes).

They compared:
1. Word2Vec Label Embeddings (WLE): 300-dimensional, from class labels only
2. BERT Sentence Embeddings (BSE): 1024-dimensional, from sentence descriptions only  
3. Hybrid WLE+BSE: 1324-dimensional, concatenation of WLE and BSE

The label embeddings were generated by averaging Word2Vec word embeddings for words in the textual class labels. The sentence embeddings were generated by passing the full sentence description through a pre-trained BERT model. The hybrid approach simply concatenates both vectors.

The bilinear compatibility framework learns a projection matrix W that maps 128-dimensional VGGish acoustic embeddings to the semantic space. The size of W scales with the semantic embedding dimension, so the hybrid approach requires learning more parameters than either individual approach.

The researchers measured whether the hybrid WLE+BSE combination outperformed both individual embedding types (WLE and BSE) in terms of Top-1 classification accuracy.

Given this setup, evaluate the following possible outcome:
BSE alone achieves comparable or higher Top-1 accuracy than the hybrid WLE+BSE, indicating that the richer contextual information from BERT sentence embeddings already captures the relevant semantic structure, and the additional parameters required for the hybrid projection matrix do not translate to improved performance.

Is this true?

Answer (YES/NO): NO